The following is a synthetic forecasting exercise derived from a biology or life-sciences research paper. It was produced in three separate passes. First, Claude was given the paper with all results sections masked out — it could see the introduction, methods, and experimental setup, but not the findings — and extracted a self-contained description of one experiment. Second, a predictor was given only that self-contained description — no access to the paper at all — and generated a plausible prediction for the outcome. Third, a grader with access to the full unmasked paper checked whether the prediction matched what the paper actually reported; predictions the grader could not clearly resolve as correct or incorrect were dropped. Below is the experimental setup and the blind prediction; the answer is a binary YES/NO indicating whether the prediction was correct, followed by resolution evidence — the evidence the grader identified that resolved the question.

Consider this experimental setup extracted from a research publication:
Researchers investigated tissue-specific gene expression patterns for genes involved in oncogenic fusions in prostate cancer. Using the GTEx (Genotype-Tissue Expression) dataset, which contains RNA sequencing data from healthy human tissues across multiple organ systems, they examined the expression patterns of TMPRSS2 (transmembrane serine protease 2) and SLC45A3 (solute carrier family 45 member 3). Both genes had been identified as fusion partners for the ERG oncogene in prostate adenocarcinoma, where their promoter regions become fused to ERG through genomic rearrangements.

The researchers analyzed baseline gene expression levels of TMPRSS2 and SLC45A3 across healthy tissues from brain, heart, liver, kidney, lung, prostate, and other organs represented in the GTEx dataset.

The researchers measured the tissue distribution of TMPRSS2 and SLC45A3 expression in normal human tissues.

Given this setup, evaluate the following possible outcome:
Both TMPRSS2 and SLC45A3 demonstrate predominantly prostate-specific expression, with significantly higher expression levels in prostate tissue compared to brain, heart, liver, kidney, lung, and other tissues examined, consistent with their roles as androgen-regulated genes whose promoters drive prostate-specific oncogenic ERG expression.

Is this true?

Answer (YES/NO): YES